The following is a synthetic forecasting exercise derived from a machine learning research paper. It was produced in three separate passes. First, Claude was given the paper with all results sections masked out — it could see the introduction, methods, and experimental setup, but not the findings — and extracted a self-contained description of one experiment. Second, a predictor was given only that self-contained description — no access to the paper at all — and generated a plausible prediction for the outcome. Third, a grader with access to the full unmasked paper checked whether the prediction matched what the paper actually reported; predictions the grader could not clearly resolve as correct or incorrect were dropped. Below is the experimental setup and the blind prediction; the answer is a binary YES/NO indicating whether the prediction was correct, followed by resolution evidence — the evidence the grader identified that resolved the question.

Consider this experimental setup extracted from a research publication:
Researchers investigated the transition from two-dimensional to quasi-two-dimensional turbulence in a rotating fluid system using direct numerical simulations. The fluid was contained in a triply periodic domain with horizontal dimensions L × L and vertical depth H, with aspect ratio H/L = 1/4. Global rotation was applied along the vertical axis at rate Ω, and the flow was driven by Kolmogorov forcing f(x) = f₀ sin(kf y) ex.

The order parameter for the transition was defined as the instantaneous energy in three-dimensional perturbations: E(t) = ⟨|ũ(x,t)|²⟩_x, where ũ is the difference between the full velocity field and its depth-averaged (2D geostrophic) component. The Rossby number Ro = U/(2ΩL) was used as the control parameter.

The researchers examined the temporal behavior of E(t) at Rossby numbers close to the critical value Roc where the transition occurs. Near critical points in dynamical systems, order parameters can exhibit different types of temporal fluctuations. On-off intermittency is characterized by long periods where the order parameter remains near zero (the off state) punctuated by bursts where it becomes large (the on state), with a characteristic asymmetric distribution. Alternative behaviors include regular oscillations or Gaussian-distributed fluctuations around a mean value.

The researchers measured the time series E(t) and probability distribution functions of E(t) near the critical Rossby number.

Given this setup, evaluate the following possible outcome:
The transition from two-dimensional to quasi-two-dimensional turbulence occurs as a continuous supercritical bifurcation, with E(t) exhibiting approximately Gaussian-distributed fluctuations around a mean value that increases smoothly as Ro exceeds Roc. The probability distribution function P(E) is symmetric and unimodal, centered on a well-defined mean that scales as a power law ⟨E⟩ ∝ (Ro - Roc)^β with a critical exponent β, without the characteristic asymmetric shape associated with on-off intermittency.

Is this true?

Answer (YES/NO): NO